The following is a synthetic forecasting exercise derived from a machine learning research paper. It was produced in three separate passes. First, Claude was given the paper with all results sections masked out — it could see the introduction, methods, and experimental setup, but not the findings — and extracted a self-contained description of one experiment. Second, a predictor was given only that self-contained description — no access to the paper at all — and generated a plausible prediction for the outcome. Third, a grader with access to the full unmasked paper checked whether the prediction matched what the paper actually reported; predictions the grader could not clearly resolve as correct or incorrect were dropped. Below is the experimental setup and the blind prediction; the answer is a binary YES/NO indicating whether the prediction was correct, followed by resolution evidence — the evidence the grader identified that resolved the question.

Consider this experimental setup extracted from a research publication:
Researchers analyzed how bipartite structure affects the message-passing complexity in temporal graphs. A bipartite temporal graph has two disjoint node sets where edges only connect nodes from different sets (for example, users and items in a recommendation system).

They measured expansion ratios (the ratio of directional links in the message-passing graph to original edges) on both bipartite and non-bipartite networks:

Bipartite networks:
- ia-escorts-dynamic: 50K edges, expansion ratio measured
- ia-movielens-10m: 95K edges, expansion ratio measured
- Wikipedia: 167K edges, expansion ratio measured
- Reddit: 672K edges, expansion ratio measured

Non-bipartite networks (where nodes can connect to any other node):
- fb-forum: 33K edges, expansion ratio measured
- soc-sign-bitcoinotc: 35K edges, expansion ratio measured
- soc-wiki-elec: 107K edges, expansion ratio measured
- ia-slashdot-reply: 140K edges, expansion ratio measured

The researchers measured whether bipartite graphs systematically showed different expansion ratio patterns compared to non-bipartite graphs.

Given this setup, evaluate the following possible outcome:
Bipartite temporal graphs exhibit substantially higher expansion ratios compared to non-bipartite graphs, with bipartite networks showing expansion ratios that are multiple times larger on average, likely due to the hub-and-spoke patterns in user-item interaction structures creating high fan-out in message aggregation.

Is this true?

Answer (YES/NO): NO